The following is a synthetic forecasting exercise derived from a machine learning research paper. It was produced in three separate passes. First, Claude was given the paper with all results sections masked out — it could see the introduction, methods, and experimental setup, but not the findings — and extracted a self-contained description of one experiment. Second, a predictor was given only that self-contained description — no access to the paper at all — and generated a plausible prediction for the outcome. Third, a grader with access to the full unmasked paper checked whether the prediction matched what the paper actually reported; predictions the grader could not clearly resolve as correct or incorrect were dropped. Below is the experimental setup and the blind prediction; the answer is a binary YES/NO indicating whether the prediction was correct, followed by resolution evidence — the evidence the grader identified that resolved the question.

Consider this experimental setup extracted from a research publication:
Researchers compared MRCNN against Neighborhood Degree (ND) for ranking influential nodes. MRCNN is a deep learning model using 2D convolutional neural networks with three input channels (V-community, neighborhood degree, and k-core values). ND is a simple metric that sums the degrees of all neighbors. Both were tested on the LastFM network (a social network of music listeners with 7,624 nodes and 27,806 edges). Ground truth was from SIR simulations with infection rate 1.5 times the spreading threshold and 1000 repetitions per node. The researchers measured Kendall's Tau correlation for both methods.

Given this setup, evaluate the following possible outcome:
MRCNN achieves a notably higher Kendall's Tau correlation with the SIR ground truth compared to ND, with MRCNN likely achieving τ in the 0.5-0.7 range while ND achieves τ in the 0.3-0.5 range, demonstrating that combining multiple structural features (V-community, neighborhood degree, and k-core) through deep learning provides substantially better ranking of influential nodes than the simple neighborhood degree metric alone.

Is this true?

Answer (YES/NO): NO